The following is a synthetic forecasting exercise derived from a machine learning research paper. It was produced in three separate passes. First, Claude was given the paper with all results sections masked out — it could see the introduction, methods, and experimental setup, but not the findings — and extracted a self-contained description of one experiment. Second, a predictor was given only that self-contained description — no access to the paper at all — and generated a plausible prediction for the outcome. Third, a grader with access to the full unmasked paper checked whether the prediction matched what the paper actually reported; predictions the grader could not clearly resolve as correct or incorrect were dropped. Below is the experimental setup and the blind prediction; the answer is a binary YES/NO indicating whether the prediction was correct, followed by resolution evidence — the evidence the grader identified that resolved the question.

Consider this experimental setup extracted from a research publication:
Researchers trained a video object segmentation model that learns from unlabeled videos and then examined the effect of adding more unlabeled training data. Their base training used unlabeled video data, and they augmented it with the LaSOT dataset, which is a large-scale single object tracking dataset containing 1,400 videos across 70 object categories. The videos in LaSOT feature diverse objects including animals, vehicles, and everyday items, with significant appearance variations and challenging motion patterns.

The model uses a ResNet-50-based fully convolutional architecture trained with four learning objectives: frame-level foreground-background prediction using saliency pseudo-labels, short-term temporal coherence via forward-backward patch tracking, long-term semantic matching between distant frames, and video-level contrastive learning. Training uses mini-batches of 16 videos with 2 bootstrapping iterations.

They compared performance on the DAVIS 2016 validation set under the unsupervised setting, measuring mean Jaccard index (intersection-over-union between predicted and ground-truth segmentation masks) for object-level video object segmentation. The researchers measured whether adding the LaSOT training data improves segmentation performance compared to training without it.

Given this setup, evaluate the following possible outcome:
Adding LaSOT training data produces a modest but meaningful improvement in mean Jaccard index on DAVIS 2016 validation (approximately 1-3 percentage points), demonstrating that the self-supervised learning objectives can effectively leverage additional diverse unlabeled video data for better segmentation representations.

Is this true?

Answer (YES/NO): YES